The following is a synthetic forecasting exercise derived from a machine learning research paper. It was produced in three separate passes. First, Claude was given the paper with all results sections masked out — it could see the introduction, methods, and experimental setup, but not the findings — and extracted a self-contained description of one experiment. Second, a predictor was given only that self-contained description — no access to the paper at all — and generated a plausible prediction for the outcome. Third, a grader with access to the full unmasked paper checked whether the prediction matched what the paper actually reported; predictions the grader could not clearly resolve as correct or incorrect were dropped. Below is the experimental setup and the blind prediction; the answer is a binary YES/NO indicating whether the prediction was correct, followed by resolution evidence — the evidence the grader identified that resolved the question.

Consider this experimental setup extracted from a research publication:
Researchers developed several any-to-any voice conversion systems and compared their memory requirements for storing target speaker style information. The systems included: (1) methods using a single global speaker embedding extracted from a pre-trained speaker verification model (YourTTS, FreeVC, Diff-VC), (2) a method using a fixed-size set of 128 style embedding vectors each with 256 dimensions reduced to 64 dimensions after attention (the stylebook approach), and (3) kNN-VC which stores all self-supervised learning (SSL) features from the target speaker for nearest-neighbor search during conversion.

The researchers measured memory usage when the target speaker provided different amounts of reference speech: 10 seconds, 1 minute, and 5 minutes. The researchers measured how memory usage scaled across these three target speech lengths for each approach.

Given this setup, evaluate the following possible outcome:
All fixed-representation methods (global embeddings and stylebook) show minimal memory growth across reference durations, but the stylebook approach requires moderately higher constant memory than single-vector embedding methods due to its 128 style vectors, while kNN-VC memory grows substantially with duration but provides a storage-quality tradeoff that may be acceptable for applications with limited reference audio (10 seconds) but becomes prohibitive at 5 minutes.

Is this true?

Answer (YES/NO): YES